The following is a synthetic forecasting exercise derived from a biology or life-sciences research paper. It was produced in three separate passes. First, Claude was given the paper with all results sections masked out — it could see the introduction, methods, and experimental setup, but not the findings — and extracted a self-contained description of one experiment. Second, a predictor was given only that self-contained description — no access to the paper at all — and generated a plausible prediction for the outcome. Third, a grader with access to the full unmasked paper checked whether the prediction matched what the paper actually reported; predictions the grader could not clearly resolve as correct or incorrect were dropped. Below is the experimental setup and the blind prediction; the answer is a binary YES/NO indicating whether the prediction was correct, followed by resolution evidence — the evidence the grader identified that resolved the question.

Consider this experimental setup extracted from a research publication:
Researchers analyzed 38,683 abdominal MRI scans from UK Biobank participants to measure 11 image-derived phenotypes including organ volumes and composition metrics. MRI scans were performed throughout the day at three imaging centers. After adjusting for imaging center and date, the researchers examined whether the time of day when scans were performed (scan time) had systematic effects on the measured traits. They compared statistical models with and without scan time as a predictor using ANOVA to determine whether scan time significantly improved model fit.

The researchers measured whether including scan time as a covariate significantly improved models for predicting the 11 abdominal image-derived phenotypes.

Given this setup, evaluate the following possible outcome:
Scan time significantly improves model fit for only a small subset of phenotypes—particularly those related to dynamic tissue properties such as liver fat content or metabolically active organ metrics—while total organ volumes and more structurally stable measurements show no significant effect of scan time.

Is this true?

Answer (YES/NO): NO